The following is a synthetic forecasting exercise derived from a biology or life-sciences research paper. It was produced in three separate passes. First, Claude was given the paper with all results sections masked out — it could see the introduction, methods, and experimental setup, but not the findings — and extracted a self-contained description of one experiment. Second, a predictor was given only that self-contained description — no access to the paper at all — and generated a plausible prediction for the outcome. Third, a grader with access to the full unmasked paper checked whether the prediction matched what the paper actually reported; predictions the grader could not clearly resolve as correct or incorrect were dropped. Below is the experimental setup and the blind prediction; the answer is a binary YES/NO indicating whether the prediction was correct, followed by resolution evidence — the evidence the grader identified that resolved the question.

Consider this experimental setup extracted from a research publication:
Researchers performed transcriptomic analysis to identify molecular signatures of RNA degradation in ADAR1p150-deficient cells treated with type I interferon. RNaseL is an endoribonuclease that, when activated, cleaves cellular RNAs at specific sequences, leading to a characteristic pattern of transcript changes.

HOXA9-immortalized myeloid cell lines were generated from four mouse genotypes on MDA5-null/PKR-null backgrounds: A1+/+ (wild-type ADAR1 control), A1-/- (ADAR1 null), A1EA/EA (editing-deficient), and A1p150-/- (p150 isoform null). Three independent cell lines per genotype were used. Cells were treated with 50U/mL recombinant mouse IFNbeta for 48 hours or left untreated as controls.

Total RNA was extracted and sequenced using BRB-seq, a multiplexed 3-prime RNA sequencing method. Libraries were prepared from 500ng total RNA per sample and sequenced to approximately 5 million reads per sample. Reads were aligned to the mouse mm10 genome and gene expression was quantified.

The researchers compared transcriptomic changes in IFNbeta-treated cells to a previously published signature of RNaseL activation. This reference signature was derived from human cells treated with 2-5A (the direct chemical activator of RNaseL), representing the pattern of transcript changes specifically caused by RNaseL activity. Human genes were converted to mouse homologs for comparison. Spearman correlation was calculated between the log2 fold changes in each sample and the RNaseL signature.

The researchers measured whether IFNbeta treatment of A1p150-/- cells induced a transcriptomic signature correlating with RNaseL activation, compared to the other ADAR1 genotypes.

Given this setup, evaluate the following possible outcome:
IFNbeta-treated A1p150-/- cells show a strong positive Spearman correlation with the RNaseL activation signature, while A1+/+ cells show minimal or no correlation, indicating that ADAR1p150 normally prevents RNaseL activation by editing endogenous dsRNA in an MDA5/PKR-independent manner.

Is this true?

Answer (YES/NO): NO